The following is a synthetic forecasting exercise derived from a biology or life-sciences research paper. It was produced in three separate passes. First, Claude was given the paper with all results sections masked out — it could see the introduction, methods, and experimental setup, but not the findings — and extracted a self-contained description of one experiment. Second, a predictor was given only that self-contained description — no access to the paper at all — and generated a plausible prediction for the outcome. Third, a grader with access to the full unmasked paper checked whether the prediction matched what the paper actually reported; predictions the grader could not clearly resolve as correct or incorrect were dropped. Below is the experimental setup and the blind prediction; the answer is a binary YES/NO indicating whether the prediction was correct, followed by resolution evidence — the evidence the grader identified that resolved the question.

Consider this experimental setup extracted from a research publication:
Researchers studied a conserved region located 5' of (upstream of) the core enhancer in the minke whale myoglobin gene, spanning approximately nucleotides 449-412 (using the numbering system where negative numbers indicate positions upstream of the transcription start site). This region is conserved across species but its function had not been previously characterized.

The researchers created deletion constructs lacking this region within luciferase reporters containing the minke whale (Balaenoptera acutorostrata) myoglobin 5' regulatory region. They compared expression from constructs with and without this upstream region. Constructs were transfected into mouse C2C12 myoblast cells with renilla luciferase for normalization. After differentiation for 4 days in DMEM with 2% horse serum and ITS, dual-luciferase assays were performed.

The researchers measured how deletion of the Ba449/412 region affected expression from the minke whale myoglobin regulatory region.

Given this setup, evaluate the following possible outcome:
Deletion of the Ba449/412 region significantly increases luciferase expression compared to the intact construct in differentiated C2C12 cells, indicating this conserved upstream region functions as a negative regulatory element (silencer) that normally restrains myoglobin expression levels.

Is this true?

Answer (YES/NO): NO